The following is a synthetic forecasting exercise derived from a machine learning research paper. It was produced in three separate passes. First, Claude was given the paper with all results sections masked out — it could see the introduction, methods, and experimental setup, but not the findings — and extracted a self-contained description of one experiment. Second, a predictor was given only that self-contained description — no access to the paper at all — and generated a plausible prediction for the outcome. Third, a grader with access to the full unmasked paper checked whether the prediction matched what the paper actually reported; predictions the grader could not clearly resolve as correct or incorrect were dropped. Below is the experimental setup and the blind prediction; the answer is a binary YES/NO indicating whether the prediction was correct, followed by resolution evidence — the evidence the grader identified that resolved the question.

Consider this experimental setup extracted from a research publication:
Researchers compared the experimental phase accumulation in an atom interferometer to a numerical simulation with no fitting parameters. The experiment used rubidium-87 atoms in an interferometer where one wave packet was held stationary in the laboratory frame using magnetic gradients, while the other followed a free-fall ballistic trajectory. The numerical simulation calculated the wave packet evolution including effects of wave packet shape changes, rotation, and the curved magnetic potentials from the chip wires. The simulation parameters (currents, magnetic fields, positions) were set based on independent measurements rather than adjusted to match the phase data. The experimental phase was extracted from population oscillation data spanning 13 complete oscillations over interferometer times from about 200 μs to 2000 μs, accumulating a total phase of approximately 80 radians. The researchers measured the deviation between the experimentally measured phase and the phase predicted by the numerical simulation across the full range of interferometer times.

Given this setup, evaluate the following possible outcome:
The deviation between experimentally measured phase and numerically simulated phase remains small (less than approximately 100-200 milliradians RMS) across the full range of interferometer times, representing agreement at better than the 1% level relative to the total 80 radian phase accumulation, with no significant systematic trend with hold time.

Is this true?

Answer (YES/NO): NO